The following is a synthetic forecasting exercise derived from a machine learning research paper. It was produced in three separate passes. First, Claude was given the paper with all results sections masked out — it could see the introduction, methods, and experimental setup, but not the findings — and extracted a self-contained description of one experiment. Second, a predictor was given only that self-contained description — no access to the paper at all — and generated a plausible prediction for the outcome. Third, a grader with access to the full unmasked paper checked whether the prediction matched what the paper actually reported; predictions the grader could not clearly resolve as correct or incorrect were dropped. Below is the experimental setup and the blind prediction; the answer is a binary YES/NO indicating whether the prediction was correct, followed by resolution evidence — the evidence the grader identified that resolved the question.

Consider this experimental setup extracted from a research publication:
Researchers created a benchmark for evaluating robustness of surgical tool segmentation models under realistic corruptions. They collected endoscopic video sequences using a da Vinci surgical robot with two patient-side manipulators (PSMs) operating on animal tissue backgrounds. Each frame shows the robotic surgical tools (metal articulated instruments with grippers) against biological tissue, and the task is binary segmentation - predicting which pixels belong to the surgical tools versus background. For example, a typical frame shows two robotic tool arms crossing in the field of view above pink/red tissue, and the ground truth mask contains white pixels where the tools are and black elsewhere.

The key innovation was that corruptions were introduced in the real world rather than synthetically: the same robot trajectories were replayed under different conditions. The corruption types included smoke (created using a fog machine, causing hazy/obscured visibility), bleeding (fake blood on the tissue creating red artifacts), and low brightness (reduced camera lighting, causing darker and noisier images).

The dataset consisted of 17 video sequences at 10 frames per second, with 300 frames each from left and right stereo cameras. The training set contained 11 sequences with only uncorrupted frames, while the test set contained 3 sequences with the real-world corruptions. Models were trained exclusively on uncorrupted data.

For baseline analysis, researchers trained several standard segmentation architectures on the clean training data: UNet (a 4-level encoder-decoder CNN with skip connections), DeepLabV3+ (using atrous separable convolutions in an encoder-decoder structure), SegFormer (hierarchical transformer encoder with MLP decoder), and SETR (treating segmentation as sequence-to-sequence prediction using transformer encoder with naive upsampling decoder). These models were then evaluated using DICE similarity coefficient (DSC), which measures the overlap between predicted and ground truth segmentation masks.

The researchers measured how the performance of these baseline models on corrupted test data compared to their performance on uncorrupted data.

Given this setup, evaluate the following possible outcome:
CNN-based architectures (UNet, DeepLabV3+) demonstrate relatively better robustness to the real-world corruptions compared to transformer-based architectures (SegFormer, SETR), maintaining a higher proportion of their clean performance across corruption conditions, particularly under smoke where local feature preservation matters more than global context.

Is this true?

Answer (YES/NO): NO